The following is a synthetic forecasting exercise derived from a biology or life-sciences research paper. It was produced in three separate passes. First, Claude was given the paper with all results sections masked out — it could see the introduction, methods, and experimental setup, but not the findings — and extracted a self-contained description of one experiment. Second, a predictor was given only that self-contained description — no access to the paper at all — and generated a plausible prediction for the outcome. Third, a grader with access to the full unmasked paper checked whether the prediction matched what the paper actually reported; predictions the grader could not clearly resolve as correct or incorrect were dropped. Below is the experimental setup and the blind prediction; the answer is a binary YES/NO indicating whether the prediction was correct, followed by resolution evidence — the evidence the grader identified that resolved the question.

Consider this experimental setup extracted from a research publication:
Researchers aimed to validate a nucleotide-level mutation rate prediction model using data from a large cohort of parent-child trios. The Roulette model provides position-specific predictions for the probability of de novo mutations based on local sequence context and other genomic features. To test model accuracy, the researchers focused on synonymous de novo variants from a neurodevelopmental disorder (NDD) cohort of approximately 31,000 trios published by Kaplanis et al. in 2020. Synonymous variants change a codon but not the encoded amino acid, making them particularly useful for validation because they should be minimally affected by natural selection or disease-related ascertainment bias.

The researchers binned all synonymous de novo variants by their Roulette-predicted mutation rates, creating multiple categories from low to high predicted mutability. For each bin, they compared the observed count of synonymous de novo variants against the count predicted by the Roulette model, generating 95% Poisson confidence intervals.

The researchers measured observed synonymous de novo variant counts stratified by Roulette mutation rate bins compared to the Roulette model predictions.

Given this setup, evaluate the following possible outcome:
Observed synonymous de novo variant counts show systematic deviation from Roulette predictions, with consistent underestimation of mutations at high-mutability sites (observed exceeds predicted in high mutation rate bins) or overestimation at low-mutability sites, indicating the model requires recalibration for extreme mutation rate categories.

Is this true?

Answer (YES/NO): NO